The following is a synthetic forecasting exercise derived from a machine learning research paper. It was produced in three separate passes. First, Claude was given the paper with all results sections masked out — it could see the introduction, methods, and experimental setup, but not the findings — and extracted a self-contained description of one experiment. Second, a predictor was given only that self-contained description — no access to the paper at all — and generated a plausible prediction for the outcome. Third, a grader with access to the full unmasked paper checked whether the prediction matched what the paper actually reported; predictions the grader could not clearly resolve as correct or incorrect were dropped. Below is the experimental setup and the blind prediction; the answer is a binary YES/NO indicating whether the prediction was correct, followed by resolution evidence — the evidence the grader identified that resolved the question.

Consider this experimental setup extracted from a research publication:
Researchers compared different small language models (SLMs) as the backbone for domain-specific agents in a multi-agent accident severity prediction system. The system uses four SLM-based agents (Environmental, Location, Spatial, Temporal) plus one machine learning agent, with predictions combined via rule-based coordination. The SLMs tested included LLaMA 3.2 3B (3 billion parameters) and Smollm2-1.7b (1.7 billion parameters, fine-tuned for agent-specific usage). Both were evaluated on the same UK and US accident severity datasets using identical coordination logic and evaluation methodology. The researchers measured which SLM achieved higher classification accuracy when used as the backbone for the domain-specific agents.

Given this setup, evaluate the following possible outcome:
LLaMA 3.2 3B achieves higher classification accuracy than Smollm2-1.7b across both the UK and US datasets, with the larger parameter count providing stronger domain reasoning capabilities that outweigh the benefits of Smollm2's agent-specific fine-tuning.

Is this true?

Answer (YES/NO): NO